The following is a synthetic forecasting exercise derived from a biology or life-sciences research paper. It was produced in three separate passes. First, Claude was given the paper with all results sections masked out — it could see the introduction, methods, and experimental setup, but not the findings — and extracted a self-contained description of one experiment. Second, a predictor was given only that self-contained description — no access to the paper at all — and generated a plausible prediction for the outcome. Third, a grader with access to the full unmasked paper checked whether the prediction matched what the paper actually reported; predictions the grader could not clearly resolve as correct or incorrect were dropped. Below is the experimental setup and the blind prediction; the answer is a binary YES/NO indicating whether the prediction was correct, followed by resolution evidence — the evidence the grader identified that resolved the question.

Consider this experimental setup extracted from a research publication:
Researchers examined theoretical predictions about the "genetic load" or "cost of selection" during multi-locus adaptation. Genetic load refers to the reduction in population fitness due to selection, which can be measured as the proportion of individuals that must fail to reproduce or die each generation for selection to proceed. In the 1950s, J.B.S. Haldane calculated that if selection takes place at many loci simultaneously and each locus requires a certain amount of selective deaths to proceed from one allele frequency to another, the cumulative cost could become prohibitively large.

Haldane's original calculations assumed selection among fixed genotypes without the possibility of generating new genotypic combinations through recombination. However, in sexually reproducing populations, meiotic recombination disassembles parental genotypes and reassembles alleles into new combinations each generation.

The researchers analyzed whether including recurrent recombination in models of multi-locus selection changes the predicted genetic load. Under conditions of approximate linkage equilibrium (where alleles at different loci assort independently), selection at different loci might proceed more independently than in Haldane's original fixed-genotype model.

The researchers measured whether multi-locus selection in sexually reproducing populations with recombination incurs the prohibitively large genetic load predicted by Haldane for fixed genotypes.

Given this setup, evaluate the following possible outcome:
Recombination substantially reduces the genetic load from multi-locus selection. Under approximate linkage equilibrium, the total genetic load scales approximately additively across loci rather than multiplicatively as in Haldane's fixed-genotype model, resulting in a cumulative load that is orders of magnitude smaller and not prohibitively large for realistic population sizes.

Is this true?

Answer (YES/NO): YES